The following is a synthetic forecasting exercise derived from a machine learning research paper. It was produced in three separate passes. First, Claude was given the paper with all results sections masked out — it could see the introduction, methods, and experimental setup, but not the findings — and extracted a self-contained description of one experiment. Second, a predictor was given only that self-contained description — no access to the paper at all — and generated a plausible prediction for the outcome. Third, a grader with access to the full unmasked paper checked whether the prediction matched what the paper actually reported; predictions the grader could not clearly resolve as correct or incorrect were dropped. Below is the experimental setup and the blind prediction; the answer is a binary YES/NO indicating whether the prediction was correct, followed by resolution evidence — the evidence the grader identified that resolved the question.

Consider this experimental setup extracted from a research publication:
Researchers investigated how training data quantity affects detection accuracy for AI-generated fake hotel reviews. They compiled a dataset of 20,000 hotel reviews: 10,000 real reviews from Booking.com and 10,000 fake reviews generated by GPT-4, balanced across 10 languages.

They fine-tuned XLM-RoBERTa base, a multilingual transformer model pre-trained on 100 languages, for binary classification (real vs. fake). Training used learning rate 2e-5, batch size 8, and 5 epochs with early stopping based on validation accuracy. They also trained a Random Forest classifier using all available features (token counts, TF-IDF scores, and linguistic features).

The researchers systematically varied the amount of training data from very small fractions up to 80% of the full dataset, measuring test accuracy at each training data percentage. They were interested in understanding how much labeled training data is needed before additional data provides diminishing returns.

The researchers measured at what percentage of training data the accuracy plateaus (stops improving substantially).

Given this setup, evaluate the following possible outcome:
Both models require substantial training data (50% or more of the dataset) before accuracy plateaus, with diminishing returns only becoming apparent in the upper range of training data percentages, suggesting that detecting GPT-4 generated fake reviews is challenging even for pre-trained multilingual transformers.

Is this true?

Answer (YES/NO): NO